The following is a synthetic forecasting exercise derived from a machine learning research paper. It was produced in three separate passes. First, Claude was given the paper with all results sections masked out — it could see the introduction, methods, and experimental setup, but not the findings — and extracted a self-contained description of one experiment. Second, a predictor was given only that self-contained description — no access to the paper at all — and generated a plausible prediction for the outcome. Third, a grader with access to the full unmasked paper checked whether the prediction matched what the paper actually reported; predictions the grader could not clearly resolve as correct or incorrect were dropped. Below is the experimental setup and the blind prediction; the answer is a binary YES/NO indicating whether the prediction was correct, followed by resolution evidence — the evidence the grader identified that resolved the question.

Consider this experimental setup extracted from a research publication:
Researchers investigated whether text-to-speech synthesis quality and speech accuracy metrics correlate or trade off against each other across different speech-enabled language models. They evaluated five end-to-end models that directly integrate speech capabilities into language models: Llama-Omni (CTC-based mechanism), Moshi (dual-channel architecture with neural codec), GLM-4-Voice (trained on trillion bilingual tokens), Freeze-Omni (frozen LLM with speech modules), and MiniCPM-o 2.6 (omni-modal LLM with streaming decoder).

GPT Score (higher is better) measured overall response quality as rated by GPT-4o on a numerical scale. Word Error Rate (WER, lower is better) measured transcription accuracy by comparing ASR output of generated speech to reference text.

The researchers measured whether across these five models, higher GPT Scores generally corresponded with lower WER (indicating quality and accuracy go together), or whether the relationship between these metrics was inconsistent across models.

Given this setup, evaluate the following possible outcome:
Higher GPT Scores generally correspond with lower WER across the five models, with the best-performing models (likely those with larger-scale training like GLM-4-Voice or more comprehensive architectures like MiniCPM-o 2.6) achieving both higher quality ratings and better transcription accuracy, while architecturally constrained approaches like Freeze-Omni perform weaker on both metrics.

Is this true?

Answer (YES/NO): NO